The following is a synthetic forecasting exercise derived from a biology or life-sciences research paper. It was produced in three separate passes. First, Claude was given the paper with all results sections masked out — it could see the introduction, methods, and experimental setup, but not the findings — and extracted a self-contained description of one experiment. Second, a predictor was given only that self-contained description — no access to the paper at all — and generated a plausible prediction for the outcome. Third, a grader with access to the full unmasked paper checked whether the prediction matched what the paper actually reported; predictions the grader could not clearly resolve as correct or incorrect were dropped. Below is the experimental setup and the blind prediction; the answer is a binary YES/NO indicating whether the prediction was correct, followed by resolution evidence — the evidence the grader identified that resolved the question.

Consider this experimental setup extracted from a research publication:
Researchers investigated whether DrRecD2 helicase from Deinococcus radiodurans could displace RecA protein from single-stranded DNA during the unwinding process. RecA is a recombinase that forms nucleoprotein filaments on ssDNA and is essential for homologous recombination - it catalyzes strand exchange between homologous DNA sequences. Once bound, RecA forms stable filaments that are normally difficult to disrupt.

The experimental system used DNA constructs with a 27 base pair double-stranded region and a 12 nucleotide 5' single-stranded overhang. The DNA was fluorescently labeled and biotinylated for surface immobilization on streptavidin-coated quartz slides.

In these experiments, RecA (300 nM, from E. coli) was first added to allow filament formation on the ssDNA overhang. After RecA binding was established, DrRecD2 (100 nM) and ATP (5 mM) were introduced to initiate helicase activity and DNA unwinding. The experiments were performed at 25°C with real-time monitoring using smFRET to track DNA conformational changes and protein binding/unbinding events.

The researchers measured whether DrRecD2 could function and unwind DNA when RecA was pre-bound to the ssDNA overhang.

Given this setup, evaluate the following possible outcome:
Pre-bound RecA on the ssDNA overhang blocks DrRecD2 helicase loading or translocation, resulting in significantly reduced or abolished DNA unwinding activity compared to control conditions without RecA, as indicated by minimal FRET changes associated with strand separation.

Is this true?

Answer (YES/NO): NO